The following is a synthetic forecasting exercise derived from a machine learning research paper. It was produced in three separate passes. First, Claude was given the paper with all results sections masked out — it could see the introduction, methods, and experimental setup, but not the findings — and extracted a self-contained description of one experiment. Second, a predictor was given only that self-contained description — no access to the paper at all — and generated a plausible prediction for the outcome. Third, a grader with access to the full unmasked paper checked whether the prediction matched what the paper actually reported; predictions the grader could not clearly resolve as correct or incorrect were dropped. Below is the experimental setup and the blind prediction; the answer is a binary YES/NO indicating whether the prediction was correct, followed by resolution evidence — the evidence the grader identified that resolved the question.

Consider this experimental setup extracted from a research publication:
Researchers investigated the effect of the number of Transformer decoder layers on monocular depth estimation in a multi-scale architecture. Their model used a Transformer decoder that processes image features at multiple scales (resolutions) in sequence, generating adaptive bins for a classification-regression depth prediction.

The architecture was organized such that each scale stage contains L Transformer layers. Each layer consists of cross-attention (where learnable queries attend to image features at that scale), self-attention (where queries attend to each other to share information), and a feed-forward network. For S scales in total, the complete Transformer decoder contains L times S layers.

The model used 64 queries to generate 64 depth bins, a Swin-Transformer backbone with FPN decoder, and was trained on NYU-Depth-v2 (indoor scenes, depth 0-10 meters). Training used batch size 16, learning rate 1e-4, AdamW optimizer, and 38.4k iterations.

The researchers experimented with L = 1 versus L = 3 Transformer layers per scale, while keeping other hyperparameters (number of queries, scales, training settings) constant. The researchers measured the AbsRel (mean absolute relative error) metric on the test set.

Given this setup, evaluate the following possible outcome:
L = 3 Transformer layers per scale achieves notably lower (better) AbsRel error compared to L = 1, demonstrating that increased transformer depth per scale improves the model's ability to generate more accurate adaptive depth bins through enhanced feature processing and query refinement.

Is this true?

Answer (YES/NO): NO